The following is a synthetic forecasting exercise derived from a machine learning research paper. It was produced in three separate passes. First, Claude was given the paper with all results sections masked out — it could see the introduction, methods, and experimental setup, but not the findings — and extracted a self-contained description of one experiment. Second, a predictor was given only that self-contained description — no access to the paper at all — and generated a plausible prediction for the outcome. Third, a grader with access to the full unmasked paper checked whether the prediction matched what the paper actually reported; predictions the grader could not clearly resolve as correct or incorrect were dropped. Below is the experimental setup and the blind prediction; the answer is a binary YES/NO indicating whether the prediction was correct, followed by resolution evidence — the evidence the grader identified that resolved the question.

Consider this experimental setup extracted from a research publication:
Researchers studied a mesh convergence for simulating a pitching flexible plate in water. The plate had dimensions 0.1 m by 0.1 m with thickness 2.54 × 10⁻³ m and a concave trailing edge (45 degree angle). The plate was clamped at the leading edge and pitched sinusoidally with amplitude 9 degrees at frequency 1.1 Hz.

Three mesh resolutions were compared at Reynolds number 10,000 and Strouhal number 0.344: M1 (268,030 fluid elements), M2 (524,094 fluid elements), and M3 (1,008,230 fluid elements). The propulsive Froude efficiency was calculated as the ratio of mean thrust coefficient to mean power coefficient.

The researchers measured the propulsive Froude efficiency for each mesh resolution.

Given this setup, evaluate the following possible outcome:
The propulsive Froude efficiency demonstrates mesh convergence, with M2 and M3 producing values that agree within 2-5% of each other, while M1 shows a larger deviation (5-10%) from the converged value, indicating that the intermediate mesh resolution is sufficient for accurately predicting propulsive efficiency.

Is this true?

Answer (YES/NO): NO